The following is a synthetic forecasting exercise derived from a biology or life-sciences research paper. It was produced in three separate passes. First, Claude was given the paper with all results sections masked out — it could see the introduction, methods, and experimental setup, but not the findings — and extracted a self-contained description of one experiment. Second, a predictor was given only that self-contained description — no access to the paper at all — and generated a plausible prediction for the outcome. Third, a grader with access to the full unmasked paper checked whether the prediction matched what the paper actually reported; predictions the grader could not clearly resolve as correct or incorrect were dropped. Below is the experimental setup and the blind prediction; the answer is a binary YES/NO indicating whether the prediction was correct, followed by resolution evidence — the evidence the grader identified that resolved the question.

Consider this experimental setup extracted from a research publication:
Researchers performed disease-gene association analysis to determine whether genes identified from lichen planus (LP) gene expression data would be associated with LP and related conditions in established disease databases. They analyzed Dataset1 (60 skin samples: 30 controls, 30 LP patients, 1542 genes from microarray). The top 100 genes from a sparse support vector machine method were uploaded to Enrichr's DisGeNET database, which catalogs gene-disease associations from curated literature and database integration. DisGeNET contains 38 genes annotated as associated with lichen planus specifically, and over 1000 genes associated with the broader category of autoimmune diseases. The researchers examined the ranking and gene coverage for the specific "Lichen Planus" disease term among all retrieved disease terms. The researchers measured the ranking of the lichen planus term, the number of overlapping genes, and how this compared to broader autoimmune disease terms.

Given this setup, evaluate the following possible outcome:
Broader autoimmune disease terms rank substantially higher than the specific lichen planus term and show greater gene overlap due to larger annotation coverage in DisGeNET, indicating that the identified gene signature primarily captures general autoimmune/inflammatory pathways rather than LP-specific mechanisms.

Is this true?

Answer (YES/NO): YES